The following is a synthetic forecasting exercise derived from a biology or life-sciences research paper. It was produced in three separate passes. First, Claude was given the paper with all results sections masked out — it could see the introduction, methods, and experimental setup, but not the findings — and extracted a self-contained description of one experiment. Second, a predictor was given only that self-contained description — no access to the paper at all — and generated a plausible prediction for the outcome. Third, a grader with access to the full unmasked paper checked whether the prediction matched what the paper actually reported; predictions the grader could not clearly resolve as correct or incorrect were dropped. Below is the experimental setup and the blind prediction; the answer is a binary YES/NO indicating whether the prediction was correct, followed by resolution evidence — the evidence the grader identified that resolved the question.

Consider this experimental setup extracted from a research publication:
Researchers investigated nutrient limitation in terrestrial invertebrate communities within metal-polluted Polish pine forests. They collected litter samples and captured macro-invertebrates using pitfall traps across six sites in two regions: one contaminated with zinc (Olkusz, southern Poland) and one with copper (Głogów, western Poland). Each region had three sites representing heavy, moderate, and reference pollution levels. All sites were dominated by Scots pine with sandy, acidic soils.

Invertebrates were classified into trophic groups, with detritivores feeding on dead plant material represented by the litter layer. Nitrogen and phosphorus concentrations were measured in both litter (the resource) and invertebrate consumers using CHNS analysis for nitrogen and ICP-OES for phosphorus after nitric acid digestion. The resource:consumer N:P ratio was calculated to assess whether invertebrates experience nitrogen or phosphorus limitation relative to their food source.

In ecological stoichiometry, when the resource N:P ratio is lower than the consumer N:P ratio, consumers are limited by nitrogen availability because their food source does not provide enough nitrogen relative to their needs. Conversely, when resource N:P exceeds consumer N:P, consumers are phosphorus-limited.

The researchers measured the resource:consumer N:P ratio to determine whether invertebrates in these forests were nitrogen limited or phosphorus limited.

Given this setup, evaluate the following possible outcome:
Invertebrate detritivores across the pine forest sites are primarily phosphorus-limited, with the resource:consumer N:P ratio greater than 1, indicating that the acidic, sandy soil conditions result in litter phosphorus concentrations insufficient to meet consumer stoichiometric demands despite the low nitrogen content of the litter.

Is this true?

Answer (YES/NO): NO